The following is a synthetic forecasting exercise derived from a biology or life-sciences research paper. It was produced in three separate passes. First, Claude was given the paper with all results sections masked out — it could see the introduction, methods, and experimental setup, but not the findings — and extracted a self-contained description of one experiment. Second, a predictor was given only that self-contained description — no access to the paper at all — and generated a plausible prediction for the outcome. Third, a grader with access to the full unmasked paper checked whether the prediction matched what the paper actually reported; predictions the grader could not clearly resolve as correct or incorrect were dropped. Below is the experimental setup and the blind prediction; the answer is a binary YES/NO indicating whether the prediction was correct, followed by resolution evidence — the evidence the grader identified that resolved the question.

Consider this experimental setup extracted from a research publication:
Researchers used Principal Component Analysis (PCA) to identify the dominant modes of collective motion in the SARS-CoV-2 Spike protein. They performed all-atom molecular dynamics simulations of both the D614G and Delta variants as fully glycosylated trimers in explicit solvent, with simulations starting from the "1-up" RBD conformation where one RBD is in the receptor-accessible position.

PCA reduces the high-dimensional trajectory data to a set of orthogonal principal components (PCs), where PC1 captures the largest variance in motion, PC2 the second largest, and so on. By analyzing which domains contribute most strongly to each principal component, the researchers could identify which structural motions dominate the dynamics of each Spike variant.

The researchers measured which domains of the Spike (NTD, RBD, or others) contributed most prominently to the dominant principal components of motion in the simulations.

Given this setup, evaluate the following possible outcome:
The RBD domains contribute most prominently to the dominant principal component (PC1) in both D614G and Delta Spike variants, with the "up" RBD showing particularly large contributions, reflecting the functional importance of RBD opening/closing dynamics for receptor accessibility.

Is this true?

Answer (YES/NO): NO